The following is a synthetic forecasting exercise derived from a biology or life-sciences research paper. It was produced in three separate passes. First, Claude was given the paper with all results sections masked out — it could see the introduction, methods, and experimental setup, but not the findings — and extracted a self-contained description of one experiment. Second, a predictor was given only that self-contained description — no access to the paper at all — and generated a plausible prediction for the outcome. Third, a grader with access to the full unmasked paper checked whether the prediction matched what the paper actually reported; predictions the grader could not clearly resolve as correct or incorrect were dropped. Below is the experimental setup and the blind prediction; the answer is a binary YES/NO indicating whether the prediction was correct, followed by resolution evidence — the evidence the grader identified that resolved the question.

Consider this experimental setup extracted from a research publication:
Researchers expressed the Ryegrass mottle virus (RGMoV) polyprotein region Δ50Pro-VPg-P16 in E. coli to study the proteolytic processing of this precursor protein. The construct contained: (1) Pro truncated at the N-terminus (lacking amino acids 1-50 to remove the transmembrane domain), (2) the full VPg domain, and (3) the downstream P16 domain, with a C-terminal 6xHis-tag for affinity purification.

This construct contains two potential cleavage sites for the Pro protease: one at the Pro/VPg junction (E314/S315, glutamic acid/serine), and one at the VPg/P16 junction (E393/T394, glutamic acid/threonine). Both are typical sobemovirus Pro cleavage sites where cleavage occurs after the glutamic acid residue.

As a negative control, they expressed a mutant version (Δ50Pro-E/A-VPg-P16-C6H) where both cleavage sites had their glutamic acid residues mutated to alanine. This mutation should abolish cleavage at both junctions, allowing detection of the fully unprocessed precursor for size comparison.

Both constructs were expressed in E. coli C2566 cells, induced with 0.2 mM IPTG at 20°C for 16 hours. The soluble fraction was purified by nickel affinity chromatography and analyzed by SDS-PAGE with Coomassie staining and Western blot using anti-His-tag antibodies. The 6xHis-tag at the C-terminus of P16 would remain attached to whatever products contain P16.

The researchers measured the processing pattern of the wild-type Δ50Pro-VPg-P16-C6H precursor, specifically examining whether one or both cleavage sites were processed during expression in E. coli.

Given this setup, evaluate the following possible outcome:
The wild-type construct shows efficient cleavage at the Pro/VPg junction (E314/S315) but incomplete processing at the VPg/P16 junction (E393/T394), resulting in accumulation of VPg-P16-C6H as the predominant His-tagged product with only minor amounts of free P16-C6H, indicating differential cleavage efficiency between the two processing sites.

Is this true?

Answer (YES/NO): NO